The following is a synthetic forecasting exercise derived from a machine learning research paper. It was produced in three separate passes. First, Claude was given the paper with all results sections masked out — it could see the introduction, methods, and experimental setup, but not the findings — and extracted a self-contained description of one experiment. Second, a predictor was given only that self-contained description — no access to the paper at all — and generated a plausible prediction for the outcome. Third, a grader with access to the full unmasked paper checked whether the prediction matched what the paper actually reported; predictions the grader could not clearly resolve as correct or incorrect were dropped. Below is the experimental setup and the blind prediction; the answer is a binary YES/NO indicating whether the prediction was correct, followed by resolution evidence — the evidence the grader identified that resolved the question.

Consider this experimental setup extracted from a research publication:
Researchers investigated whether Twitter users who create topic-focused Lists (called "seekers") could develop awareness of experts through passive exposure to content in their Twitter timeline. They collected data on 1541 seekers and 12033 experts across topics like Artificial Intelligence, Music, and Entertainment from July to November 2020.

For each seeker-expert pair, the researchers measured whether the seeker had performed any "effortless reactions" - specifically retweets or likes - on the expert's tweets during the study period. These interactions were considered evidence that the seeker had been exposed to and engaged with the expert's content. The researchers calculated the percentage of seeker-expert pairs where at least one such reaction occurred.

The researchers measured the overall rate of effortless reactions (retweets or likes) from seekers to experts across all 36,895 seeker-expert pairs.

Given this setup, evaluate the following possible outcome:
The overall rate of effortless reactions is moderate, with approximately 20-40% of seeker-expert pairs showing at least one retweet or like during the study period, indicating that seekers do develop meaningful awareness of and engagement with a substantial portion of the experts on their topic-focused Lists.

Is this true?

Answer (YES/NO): NO